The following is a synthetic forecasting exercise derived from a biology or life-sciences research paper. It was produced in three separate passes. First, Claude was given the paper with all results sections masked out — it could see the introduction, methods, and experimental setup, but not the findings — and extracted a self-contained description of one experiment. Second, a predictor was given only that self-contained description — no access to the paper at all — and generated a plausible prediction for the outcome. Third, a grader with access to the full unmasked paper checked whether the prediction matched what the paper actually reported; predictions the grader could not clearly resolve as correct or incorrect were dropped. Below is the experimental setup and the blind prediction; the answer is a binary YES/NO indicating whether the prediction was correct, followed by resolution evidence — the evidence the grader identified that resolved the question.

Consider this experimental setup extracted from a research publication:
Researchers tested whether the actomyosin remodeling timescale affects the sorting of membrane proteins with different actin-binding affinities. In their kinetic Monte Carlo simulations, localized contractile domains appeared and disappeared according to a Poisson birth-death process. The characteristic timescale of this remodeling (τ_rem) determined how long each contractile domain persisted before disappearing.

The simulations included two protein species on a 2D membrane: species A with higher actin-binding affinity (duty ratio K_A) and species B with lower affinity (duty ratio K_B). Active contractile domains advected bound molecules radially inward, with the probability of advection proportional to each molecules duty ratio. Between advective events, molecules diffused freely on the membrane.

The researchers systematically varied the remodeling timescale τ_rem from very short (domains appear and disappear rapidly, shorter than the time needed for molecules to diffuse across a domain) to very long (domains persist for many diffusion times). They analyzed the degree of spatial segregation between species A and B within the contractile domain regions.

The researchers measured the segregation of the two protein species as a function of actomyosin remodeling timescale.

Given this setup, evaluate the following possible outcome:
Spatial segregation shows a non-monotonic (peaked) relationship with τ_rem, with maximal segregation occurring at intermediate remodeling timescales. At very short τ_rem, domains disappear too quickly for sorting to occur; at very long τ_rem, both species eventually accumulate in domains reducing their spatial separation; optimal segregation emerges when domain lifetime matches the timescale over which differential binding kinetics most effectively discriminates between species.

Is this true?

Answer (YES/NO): NO